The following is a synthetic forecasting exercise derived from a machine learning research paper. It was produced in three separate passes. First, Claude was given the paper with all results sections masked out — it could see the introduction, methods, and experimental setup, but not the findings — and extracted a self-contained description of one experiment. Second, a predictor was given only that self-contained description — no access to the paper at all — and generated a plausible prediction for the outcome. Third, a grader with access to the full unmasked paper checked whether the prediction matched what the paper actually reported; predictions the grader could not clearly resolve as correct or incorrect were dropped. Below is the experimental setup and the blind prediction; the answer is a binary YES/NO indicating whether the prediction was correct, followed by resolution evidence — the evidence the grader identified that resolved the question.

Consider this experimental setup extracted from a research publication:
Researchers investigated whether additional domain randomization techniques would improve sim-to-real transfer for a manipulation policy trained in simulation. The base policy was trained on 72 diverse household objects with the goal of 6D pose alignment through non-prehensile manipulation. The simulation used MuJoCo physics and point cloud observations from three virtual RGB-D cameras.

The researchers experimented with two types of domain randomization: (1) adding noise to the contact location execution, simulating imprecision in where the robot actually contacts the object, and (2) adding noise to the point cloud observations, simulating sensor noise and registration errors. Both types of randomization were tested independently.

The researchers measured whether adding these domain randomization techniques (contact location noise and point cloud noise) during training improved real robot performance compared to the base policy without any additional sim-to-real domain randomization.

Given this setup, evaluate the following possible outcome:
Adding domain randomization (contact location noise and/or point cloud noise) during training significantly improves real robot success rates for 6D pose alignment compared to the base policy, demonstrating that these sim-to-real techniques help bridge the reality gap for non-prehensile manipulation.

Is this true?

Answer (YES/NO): NO